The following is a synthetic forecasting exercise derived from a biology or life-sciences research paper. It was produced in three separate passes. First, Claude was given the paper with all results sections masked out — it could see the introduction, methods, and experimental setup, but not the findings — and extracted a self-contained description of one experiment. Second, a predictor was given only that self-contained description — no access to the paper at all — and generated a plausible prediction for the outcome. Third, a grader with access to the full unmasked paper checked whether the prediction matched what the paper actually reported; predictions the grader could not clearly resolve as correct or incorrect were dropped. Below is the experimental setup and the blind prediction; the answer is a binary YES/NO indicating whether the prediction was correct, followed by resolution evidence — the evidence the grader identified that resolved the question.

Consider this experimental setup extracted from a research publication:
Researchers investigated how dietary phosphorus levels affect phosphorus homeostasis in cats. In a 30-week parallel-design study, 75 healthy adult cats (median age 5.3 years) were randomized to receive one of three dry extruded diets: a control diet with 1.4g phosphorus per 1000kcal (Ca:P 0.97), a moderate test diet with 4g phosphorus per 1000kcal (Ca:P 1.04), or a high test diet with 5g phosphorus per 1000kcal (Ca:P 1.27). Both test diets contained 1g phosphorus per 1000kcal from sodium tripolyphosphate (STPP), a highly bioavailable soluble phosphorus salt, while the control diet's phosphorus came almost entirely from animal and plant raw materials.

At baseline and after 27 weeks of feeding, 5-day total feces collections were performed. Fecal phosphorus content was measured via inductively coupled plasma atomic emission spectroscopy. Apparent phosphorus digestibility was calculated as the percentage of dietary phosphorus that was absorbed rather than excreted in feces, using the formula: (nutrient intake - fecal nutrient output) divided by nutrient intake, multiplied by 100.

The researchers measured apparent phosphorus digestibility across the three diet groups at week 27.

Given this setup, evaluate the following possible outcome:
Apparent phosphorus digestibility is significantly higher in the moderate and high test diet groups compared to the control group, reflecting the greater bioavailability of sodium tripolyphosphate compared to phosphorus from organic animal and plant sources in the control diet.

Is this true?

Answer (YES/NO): NO